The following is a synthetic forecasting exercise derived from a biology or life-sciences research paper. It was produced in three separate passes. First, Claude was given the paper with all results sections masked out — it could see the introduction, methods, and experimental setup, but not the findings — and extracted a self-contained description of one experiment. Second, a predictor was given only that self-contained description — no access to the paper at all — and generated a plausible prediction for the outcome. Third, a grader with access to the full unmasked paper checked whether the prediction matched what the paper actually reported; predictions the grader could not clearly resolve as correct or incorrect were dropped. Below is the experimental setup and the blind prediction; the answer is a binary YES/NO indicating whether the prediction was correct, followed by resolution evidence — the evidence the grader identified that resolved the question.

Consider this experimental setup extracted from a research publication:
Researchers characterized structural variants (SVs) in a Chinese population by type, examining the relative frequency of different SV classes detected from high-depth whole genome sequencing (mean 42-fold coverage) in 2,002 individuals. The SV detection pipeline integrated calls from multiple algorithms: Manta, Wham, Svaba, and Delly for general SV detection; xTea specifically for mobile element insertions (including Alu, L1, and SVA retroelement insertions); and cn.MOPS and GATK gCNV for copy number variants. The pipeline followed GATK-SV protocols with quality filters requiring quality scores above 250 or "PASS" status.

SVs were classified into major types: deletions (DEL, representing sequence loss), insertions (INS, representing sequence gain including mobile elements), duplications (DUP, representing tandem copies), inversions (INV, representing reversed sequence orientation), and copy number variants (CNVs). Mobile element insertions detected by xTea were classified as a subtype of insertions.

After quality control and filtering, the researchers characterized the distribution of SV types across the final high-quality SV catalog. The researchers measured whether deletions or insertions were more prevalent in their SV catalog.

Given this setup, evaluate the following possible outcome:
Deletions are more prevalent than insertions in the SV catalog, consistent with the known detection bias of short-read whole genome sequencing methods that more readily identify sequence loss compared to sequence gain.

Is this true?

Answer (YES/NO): NO